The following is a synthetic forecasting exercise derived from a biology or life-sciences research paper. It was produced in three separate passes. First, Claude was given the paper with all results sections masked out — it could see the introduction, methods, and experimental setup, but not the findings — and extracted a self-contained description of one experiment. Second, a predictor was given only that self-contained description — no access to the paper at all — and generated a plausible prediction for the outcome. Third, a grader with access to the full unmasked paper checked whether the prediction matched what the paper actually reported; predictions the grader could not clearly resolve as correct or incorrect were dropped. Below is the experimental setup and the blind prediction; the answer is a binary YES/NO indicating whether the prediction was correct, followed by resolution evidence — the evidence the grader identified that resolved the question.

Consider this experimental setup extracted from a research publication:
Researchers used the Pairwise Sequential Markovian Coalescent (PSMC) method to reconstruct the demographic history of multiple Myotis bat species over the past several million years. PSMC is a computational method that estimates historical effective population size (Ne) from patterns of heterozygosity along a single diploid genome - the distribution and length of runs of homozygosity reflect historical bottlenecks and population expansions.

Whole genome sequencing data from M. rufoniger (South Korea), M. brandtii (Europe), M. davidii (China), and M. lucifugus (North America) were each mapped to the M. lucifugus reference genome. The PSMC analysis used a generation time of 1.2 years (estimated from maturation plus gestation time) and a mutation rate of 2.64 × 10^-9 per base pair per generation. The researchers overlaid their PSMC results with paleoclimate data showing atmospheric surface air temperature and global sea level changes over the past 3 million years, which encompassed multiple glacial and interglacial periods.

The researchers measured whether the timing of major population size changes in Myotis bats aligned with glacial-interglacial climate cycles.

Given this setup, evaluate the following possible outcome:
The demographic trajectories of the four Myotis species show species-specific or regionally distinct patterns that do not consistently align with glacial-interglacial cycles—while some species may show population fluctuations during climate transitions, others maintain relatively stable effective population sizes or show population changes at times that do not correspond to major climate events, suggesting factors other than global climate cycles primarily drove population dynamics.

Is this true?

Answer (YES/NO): NO